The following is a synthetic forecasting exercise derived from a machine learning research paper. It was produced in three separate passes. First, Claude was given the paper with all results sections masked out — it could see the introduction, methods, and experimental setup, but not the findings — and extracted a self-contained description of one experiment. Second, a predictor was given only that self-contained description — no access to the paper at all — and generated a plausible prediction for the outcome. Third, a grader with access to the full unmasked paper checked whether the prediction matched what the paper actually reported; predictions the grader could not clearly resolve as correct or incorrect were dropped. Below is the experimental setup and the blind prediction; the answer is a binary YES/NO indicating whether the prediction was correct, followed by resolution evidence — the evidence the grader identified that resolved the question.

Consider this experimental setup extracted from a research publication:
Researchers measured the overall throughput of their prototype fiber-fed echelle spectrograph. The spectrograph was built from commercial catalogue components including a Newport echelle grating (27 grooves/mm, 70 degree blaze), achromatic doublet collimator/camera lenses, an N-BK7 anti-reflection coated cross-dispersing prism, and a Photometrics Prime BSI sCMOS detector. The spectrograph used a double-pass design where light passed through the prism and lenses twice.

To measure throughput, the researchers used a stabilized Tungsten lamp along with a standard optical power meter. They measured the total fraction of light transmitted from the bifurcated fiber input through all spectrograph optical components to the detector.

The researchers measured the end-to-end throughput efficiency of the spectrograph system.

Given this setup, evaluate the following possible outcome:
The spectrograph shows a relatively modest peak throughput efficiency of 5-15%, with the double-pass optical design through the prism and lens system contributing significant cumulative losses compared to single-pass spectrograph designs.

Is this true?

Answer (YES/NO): NO